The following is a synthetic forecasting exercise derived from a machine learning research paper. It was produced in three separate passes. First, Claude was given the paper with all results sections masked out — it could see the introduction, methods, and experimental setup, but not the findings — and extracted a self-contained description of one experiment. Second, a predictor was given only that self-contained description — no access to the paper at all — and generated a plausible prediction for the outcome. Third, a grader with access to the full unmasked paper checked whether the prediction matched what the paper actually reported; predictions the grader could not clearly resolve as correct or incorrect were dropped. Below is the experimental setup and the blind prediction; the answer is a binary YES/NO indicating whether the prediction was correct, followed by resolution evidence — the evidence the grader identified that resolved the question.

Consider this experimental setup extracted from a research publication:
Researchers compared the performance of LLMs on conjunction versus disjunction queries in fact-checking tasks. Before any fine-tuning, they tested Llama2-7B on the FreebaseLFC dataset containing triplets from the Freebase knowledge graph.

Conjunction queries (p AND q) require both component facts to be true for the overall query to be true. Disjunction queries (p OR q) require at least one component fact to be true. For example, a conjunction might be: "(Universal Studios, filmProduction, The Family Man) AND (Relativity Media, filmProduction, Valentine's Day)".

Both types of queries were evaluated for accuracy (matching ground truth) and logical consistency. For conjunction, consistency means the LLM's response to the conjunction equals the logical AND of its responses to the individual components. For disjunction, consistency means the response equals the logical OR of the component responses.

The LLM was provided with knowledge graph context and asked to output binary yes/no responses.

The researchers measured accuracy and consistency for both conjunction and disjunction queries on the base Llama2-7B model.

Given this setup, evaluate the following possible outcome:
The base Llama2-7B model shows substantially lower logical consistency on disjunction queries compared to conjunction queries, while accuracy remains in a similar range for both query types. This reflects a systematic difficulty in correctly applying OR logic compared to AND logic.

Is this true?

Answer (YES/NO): NO